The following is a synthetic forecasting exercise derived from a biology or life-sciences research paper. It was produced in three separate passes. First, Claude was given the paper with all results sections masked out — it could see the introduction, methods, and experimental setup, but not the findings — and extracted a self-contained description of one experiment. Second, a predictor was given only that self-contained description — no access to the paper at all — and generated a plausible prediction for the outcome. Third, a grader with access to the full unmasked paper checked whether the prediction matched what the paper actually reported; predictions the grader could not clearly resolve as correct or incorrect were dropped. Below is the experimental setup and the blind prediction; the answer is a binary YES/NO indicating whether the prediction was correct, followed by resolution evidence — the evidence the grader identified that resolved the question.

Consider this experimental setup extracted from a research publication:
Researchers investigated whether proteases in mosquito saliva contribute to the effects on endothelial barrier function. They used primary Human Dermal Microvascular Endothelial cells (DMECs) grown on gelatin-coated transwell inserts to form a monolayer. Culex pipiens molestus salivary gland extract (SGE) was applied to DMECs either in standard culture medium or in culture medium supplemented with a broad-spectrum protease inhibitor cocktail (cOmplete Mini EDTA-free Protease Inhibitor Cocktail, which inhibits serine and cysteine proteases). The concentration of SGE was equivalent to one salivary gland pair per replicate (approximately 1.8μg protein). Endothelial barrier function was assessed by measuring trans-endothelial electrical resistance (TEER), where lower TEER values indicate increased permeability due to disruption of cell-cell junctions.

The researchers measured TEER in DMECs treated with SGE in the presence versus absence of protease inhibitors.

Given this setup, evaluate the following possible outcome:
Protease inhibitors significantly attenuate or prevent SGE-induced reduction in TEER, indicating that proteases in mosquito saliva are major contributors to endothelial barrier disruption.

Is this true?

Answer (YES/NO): YES